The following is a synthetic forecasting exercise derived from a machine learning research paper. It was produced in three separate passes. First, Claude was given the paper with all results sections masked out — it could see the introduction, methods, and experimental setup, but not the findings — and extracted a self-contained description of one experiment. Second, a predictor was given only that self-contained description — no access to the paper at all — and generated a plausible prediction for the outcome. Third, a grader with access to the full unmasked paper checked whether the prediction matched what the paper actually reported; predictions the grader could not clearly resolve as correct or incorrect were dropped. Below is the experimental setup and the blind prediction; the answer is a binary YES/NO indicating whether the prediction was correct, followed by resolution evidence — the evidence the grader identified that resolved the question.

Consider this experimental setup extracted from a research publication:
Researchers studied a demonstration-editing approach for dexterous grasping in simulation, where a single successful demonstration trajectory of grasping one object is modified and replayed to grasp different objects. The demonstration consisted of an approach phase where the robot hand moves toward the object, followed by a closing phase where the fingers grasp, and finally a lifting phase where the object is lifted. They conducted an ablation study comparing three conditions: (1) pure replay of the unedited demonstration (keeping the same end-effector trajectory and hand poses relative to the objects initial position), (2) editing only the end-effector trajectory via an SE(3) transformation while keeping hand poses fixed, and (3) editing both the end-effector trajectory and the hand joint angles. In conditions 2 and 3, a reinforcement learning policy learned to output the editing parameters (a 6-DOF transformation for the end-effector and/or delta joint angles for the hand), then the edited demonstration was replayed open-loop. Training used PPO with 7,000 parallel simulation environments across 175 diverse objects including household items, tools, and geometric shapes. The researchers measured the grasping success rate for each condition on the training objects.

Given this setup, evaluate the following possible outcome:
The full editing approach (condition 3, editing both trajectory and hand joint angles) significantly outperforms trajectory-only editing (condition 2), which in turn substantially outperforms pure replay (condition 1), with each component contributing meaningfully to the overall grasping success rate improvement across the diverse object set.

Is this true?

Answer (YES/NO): NO